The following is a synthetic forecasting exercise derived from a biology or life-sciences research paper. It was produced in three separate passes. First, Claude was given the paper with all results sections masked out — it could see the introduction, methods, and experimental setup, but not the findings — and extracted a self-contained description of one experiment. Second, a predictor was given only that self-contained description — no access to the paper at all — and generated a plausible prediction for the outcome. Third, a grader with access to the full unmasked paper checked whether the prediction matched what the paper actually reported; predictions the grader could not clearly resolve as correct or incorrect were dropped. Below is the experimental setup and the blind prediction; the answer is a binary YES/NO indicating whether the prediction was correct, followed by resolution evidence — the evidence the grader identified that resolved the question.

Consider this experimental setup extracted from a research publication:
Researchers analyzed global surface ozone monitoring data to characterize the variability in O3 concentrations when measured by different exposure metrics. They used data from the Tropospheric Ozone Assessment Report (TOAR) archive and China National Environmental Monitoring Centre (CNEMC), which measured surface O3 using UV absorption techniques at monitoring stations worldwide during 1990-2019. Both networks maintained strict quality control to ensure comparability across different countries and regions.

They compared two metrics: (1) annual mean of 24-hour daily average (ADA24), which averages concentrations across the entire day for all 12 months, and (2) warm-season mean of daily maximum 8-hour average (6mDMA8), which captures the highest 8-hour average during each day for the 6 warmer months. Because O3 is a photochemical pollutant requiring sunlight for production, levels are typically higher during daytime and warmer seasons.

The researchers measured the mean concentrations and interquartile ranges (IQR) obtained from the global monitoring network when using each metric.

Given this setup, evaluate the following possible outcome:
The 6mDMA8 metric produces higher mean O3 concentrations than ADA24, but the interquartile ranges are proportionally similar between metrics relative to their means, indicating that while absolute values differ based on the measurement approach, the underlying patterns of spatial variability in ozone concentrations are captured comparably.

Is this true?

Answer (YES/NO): YES